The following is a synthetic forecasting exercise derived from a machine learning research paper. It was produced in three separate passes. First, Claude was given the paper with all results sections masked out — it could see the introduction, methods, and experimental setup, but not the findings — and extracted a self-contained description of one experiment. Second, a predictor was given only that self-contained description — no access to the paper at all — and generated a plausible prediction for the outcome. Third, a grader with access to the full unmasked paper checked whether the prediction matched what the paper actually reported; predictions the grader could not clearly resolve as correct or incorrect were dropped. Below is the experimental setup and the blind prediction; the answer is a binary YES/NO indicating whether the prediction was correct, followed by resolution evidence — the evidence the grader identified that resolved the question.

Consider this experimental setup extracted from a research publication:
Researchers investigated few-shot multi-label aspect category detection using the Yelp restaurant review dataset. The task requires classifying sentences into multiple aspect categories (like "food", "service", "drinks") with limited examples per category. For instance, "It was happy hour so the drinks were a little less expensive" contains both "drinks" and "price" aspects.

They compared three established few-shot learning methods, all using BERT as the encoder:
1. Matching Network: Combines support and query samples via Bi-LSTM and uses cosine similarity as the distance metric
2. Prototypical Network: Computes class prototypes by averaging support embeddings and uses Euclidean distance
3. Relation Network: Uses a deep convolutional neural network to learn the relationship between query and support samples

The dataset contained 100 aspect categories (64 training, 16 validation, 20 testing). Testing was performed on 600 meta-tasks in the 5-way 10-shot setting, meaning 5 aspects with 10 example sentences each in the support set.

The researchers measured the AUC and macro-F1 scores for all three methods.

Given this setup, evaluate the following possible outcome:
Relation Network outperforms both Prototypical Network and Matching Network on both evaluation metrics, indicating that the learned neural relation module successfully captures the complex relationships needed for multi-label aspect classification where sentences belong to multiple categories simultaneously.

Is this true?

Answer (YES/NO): NO